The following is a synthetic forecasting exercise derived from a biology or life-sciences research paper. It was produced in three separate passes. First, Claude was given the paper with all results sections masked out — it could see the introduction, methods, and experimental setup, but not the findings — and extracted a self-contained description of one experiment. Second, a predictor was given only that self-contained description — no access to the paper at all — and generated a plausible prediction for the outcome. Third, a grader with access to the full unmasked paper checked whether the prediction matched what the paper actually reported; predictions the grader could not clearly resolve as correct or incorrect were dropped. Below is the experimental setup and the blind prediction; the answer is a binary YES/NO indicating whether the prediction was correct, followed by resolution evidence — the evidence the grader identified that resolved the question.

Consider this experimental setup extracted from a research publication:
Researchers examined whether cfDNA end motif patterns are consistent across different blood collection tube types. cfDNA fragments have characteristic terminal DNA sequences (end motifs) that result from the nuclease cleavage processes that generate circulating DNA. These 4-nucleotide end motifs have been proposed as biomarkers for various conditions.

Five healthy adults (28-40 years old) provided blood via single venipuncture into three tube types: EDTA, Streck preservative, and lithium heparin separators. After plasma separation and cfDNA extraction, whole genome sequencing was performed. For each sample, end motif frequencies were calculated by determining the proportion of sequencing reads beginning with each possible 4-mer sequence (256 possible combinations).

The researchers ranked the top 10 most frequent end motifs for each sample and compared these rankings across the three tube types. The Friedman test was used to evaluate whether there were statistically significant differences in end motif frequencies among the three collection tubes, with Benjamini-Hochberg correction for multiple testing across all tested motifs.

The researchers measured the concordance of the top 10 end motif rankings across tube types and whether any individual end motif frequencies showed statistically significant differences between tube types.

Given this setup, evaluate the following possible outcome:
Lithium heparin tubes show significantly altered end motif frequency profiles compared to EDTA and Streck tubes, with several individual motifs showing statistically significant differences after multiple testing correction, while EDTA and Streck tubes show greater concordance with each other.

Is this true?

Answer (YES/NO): NO